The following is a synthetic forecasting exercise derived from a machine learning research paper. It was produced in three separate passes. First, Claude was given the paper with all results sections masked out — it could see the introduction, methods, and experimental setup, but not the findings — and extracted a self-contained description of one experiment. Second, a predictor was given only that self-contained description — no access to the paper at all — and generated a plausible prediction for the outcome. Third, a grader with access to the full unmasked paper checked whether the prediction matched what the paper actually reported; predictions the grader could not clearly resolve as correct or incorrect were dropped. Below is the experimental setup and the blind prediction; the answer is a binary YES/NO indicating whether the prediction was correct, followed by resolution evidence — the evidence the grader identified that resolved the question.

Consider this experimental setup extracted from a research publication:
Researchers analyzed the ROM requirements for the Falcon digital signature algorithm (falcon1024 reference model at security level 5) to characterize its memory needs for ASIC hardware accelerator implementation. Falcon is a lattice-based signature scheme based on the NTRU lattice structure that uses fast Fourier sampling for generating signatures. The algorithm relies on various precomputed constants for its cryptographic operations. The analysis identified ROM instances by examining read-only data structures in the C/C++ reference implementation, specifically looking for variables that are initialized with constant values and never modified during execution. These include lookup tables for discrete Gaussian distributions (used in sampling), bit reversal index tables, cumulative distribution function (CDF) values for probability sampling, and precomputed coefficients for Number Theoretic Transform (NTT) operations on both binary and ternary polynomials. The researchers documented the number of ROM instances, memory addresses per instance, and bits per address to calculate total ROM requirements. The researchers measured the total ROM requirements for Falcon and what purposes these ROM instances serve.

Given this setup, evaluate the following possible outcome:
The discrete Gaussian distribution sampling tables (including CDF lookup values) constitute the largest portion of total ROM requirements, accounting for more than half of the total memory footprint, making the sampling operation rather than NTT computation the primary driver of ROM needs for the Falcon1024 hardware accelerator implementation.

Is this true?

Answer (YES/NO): NO